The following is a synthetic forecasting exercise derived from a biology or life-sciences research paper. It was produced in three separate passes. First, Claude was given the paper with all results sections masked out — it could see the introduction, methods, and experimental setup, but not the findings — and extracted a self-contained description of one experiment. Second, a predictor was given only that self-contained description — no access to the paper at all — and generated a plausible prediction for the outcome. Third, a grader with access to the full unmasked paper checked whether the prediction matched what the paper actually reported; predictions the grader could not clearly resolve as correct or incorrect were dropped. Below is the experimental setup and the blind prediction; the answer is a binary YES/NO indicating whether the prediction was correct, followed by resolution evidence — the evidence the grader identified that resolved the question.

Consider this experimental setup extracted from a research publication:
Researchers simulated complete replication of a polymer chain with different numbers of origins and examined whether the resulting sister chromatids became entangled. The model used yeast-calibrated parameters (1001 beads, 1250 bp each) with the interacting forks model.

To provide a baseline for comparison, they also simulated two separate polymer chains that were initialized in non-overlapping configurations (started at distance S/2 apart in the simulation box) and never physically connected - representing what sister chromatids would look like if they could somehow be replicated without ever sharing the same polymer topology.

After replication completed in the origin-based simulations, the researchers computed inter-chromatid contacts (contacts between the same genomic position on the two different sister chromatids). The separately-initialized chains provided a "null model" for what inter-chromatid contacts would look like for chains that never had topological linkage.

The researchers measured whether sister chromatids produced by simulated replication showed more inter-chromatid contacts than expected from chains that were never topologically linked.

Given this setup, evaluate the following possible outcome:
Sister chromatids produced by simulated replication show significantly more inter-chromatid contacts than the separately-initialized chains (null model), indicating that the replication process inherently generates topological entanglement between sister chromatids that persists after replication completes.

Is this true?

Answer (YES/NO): YES